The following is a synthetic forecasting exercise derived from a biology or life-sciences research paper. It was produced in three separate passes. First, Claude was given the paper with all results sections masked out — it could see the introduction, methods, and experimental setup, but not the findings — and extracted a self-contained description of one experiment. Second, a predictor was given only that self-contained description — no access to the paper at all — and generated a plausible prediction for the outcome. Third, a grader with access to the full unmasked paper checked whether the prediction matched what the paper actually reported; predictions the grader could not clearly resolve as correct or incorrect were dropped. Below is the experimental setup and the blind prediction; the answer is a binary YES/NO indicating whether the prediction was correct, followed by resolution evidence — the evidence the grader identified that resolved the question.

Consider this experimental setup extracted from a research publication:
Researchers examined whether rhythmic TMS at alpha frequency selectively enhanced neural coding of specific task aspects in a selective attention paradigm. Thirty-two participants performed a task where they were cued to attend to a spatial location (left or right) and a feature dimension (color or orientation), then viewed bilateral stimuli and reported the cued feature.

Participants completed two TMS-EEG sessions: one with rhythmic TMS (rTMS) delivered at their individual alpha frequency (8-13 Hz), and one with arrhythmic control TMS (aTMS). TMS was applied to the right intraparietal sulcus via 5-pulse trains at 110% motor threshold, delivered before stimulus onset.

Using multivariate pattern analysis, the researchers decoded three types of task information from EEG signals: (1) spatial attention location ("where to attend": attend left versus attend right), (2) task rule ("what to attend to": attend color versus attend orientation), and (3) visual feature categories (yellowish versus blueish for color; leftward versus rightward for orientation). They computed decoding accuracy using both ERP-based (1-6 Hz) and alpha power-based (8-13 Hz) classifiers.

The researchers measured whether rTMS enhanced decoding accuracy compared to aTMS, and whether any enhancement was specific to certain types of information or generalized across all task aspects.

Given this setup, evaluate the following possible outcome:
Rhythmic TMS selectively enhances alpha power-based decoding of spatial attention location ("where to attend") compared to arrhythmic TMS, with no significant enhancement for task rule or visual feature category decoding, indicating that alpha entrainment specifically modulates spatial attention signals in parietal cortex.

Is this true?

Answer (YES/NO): NO